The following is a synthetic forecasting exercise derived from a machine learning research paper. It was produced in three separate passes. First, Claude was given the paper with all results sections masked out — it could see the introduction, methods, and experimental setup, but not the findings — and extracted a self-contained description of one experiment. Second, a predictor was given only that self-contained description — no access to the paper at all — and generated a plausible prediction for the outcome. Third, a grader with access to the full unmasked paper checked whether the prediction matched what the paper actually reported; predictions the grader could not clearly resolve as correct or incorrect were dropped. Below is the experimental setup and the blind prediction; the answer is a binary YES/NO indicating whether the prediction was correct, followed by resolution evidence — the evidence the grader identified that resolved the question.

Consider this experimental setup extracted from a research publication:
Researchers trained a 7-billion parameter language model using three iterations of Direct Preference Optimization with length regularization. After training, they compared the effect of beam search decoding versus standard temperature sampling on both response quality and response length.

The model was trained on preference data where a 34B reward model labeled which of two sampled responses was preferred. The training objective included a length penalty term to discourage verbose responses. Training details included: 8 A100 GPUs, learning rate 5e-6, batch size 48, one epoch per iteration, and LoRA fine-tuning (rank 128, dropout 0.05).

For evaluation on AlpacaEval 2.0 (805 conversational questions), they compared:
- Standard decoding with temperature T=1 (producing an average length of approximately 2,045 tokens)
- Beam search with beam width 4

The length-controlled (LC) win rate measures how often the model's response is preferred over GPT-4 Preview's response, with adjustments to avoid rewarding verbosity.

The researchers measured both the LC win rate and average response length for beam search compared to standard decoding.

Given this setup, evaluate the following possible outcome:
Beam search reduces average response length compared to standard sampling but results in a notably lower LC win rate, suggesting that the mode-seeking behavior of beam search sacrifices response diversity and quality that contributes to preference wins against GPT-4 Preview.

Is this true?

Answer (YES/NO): NO